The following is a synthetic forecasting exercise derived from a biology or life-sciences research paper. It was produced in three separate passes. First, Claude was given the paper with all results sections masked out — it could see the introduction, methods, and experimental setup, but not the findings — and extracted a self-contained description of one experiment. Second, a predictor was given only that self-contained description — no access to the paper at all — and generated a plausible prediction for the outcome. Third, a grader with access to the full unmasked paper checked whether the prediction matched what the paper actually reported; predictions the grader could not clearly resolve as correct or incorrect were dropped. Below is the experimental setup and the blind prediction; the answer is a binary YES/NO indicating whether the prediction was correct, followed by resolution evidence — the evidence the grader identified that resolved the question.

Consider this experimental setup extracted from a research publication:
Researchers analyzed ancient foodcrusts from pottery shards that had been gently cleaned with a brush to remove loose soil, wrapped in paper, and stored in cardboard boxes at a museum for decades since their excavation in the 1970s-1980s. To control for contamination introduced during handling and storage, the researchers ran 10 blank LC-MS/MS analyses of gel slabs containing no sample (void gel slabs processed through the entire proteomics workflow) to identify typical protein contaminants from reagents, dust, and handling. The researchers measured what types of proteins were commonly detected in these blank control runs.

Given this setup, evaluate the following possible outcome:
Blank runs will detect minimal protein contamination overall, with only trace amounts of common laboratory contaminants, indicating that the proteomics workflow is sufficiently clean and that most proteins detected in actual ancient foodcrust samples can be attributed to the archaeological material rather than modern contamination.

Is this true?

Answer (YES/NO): NO